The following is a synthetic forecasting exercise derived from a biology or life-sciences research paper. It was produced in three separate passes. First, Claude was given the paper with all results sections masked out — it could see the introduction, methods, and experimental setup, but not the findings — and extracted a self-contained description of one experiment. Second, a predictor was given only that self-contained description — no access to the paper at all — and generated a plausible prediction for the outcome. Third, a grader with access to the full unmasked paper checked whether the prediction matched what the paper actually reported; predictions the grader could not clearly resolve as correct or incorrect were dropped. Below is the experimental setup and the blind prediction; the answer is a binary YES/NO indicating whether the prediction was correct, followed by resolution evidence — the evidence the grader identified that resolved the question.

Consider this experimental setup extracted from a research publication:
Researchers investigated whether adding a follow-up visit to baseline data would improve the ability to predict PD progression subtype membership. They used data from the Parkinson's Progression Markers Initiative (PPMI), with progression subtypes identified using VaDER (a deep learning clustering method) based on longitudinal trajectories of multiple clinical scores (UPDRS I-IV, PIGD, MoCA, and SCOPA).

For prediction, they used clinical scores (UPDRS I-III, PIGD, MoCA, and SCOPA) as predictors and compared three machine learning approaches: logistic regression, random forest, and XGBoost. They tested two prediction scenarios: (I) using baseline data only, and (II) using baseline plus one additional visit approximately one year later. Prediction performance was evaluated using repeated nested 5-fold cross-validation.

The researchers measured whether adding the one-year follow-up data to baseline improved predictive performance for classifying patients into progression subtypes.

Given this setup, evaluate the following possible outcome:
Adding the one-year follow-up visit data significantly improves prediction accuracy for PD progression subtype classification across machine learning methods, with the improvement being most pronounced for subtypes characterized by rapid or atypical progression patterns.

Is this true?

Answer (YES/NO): NO